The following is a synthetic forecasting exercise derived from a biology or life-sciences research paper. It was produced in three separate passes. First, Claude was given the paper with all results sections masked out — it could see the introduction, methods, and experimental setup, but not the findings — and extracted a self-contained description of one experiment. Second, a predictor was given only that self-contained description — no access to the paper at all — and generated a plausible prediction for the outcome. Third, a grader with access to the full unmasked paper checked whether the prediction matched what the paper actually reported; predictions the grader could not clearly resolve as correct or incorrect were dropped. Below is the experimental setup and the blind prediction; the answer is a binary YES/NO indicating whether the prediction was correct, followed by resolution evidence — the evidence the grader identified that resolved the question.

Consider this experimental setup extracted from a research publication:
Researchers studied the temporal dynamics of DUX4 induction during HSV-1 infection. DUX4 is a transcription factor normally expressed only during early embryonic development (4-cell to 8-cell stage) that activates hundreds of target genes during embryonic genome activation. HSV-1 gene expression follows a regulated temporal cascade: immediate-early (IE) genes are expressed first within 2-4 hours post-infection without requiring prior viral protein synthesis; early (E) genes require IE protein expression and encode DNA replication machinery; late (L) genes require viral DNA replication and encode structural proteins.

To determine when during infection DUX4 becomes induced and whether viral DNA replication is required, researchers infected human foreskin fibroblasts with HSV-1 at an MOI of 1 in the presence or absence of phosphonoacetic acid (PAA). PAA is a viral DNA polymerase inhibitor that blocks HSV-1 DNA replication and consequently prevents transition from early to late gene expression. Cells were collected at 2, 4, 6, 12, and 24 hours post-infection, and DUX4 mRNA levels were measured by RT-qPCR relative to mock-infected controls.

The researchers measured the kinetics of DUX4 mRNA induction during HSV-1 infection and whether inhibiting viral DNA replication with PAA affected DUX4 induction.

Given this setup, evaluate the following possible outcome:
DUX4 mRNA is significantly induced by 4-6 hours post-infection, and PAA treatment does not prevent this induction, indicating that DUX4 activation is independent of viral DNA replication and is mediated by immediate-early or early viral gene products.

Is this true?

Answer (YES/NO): YES